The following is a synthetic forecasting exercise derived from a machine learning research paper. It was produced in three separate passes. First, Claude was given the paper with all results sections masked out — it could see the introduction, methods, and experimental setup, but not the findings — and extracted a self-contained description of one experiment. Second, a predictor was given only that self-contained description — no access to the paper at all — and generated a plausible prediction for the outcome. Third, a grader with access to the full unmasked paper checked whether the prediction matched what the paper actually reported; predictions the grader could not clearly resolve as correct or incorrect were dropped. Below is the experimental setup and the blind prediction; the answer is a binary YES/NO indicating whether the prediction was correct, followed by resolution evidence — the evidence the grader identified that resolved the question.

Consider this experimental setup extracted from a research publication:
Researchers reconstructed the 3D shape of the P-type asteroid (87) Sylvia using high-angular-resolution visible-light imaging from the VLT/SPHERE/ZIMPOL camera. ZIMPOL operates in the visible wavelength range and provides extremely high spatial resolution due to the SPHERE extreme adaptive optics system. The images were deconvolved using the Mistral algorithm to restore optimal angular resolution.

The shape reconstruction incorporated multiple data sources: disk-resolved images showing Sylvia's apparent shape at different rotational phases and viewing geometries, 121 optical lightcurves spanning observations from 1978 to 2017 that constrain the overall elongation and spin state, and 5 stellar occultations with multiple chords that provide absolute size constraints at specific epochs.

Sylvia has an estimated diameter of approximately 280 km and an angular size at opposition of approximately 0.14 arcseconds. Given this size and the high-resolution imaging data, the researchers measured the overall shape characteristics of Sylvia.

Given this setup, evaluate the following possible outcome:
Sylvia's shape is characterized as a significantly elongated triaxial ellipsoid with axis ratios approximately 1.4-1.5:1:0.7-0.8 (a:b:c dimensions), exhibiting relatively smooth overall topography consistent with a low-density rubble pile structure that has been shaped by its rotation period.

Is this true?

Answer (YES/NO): NO